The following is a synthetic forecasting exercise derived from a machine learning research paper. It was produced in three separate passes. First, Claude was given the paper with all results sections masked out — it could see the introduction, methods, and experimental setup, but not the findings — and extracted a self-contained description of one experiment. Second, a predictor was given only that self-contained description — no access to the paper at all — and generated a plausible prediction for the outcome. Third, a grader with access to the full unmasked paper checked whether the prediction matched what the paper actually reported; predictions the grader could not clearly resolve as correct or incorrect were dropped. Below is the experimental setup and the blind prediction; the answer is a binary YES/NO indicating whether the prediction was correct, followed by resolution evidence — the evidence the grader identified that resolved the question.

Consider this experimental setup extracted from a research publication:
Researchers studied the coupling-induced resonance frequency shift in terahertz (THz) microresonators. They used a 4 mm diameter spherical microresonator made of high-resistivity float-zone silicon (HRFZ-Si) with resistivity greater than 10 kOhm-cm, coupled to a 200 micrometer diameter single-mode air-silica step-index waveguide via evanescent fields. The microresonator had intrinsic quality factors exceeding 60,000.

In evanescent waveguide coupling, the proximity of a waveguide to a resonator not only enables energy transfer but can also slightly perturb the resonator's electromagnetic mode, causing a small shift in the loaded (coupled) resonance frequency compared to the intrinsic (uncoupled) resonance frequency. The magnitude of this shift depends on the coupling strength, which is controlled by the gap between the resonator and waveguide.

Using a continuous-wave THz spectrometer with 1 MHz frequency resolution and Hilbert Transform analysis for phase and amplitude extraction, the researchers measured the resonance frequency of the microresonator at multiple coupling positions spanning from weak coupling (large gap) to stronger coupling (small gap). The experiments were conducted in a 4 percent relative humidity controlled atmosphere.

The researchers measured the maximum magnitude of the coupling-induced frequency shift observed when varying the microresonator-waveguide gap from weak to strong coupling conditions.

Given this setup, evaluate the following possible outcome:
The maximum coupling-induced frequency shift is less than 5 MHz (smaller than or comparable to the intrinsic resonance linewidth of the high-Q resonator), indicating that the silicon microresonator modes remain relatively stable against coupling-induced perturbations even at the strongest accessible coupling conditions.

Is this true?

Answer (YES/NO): YES